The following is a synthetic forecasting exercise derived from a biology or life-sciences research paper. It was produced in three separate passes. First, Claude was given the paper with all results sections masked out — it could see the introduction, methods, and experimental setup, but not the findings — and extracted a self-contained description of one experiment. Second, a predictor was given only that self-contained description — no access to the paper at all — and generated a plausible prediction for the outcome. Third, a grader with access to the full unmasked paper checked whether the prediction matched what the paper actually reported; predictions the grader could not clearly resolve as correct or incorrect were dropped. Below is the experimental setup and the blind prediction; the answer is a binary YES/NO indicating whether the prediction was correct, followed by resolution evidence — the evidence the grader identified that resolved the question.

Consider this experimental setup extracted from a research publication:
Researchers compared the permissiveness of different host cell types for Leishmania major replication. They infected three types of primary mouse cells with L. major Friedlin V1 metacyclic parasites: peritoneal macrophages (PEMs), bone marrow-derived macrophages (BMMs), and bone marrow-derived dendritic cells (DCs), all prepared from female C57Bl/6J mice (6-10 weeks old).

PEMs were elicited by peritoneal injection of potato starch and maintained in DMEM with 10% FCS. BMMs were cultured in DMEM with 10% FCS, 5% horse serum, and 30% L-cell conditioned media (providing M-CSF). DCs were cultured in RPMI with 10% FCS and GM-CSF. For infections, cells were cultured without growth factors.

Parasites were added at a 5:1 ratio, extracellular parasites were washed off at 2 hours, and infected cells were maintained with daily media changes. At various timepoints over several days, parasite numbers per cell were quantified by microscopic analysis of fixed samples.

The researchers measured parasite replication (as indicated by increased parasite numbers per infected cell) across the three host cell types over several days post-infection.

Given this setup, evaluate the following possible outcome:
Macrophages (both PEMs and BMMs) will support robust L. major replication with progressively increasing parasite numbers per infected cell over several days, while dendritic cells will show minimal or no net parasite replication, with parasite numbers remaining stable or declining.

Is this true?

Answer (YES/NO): NO